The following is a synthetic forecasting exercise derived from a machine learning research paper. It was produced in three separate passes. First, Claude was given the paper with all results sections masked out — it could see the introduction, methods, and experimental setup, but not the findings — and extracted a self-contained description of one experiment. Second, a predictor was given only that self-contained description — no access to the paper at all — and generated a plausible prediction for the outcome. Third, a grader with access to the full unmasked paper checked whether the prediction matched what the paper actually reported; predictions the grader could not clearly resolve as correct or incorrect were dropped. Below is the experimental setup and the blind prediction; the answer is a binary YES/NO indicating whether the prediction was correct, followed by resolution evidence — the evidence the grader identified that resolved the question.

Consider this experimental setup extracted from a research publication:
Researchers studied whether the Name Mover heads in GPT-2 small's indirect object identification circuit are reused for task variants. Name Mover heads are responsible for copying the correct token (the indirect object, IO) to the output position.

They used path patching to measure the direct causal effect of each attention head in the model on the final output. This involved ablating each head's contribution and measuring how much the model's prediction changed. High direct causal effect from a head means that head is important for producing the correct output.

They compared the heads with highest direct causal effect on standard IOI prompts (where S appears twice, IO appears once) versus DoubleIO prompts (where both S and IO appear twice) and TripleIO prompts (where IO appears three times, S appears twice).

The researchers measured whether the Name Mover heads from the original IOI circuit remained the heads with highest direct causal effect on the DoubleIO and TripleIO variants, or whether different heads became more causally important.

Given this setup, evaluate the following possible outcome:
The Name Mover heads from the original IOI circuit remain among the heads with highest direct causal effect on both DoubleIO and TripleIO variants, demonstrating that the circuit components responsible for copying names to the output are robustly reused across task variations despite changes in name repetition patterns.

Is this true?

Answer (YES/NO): YES